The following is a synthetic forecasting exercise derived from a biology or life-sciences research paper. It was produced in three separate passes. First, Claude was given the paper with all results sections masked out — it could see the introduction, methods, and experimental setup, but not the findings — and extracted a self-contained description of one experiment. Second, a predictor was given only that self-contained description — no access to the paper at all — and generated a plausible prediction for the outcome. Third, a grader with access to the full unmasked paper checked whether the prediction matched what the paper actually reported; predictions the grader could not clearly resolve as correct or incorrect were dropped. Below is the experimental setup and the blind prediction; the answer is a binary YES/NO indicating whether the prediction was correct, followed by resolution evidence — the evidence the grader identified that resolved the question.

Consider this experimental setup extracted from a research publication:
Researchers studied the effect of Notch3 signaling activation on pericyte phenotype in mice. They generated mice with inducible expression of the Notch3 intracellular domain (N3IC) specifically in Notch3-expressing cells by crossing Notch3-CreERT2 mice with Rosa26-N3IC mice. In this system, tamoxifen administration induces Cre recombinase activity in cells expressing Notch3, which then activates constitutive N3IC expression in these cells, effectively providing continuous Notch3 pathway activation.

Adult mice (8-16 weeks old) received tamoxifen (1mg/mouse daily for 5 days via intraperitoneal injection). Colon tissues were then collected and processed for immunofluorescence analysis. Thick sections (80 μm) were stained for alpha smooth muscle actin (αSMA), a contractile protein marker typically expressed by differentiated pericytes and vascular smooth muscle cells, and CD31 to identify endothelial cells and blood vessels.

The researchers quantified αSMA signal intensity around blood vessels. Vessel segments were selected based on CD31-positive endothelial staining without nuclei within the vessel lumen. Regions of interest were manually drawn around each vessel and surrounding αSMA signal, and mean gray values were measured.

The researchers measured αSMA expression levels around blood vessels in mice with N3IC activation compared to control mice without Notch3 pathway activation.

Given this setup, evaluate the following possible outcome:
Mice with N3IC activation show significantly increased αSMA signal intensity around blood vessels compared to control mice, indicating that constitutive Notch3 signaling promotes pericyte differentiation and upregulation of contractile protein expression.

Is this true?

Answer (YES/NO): NO